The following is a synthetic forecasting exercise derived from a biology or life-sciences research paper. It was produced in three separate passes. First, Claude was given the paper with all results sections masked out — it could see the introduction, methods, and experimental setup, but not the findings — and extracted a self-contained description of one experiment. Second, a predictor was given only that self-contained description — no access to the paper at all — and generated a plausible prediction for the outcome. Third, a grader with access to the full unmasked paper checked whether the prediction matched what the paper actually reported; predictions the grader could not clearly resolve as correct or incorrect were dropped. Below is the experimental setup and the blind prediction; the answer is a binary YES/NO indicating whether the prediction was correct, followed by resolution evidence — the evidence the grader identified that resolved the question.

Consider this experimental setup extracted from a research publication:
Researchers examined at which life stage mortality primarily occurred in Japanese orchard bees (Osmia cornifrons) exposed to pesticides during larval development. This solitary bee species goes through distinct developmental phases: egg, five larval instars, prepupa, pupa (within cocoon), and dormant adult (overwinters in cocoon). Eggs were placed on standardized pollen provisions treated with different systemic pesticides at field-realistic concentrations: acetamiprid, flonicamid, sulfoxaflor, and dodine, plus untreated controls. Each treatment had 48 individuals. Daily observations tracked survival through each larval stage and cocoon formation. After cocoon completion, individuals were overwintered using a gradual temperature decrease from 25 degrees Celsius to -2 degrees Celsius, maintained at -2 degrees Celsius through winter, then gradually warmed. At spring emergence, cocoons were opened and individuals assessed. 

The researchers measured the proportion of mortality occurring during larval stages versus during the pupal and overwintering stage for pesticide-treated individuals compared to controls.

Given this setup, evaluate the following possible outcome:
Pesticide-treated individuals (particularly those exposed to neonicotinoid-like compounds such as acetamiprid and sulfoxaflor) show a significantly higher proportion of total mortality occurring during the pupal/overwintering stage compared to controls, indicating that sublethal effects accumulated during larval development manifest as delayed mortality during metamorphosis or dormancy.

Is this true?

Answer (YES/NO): NO